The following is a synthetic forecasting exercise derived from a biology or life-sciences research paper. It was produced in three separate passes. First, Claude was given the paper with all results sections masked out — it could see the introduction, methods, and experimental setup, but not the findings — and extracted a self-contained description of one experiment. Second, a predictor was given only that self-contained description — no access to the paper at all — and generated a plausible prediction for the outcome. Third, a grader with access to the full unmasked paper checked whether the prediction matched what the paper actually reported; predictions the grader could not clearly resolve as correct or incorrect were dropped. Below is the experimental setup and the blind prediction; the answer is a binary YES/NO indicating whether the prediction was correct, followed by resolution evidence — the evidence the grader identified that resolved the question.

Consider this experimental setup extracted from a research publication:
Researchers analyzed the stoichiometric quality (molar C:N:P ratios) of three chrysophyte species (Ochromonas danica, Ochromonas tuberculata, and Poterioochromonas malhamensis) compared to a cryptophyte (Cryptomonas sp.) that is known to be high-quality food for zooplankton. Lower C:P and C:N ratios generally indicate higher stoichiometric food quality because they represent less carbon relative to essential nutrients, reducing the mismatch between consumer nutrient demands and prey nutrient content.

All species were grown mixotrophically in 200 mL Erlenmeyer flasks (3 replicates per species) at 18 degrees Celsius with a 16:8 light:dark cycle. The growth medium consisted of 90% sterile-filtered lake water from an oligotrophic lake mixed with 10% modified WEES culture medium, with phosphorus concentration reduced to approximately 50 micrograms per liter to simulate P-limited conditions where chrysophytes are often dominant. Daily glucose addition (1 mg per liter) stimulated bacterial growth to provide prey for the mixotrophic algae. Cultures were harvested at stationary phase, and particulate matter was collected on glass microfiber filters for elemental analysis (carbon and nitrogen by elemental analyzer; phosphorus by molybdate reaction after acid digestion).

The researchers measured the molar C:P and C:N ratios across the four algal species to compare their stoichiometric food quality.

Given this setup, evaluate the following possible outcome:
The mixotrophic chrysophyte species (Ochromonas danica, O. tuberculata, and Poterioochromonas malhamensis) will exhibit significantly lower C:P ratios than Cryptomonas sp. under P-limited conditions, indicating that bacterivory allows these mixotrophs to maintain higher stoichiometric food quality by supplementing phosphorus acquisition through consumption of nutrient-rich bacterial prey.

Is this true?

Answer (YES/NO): NO